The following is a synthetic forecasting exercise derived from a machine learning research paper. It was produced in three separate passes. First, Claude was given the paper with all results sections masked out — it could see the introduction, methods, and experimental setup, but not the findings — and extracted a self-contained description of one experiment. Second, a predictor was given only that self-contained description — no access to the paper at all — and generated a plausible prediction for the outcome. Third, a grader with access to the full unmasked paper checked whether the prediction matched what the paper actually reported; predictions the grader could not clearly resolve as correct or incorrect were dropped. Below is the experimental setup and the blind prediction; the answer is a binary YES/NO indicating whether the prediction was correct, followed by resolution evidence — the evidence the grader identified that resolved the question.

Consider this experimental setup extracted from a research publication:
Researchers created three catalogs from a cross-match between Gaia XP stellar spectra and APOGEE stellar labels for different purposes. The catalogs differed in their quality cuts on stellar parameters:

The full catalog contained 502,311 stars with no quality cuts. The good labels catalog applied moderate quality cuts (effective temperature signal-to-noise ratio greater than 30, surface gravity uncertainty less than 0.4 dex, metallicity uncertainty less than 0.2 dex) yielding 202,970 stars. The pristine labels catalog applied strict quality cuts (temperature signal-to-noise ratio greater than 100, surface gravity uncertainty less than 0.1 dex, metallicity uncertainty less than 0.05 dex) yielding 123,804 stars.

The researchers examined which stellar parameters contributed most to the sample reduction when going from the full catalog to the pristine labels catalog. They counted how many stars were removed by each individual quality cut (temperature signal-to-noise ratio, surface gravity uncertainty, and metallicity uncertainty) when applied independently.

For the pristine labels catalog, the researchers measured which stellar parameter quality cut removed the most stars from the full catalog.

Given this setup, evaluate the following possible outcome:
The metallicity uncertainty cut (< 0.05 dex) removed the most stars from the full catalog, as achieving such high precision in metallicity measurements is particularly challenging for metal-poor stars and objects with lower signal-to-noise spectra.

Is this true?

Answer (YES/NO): NO